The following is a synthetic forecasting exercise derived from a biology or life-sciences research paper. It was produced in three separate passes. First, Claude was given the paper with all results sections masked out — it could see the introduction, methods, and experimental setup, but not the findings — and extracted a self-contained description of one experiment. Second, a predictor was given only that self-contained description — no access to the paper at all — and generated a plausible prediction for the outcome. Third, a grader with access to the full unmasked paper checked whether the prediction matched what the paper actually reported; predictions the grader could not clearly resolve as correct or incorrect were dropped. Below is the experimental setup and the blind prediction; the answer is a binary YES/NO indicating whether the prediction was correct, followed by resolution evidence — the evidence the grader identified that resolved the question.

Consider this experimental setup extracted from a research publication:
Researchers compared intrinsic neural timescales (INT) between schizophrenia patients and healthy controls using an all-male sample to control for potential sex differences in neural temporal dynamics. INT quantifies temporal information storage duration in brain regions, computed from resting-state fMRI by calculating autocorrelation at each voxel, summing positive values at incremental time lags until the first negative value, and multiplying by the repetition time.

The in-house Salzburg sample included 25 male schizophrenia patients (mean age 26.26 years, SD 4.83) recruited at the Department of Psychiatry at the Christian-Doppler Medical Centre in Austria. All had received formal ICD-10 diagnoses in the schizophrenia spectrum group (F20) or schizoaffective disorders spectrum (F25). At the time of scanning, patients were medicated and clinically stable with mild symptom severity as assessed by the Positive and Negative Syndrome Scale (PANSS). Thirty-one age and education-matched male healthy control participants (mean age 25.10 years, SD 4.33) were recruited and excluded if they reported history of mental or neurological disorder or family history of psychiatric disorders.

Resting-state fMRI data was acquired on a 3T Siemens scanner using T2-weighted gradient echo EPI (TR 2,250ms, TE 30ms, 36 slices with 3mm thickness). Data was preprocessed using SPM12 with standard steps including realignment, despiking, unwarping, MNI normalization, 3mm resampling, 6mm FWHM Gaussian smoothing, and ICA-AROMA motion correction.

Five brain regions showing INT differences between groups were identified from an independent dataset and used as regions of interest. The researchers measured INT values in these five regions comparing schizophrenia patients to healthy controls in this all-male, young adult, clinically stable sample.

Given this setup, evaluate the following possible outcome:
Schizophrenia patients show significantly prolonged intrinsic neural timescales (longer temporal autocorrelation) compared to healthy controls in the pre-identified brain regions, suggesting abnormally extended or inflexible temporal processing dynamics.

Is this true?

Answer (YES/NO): NO